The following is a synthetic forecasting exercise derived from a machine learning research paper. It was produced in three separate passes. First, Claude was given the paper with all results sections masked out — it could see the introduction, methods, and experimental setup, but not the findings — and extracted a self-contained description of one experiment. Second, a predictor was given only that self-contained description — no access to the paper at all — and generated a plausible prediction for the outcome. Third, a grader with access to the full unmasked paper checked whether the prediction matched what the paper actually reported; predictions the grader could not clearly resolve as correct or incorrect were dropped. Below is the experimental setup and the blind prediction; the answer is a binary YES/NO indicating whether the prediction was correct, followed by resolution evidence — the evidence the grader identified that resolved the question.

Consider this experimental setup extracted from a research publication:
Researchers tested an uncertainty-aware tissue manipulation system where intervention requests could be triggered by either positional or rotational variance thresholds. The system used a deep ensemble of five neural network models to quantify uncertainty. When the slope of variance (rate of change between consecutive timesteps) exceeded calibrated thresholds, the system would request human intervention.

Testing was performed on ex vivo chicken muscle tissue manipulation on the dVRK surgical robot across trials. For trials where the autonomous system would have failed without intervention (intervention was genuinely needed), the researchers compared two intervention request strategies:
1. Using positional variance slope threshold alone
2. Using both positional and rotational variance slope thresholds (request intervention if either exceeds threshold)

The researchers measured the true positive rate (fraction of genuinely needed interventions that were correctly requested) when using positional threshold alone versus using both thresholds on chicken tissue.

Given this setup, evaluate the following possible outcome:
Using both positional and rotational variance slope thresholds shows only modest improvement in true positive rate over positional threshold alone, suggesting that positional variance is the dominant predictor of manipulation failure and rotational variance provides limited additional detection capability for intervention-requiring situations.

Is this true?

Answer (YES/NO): NO